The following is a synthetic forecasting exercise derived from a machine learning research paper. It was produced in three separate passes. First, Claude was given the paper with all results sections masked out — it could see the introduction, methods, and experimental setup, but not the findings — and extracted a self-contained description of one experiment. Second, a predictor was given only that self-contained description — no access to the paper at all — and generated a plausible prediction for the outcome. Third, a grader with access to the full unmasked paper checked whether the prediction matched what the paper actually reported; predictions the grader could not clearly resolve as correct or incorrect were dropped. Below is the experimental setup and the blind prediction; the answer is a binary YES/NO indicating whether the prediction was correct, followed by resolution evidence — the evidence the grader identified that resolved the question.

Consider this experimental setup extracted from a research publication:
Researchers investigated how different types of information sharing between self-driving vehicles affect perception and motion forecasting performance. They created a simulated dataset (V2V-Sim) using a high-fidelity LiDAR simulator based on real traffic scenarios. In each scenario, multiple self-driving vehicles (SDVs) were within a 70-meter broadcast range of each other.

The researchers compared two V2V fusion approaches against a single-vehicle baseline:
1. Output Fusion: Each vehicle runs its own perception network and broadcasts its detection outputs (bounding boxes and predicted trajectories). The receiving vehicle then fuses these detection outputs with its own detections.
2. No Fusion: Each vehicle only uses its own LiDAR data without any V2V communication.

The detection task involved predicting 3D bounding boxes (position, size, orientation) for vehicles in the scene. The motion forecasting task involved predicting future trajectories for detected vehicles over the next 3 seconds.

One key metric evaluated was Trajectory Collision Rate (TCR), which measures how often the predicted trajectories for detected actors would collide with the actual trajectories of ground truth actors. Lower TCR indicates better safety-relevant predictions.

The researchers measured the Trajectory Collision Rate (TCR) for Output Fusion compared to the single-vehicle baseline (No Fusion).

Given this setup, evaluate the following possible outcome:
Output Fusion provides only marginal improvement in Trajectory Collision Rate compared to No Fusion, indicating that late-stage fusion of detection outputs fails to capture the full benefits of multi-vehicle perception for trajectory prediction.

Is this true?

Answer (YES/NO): NO